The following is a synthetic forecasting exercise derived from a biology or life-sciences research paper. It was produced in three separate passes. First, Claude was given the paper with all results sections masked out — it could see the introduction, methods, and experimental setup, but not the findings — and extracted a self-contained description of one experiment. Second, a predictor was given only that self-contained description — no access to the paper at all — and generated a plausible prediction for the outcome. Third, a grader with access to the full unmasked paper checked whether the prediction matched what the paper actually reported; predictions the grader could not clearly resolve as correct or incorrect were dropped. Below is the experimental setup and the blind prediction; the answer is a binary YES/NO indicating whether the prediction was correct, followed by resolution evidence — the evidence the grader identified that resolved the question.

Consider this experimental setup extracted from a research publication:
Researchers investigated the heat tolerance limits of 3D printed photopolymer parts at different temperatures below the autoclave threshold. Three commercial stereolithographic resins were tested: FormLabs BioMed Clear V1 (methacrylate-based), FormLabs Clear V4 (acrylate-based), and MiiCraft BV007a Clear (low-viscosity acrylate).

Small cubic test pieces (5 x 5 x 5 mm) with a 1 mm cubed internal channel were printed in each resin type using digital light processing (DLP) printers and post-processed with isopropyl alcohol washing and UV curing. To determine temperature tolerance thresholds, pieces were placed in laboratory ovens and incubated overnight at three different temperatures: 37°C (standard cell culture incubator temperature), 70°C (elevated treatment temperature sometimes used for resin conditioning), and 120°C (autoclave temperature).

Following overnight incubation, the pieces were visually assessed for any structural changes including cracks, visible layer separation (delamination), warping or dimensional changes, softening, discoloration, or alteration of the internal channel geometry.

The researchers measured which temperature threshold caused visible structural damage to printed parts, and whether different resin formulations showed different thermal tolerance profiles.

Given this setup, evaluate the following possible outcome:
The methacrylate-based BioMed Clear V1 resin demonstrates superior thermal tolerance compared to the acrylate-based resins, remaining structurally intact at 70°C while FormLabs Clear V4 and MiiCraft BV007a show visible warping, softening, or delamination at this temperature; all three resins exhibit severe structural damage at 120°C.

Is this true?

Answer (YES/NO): NO